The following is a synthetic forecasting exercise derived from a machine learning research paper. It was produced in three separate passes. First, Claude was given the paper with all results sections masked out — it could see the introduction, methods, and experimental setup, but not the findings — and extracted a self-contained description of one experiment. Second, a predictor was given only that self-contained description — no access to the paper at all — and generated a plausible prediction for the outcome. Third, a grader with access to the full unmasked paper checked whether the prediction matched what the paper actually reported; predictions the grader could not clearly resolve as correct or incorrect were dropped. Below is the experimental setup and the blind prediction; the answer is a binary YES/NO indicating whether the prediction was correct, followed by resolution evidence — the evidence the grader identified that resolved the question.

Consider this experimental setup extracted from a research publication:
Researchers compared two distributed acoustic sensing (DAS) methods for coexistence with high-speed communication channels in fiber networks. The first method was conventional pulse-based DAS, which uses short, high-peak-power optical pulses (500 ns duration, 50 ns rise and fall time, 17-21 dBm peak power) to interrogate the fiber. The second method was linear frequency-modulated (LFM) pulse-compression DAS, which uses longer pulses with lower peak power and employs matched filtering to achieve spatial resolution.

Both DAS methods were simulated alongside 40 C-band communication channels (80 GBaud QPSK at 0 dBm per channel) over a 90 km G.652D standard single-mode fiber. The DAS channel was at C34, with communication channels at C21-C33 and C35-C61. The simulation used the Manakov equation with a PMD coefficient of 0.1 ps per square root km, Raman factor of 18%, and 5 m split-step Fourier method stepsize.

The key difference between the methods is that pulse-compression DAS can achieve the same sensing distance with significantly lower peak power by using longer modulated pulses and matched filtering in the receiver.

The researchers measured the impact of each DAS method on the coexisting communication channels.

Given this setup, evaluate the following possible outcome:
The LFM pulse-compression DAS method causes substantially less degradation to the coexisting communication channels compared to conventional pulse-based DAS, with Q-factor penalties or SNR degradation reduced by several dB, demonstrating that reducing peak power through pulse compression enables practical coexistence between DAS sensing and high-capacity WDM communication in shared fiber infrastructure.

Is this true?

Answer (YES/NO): YES